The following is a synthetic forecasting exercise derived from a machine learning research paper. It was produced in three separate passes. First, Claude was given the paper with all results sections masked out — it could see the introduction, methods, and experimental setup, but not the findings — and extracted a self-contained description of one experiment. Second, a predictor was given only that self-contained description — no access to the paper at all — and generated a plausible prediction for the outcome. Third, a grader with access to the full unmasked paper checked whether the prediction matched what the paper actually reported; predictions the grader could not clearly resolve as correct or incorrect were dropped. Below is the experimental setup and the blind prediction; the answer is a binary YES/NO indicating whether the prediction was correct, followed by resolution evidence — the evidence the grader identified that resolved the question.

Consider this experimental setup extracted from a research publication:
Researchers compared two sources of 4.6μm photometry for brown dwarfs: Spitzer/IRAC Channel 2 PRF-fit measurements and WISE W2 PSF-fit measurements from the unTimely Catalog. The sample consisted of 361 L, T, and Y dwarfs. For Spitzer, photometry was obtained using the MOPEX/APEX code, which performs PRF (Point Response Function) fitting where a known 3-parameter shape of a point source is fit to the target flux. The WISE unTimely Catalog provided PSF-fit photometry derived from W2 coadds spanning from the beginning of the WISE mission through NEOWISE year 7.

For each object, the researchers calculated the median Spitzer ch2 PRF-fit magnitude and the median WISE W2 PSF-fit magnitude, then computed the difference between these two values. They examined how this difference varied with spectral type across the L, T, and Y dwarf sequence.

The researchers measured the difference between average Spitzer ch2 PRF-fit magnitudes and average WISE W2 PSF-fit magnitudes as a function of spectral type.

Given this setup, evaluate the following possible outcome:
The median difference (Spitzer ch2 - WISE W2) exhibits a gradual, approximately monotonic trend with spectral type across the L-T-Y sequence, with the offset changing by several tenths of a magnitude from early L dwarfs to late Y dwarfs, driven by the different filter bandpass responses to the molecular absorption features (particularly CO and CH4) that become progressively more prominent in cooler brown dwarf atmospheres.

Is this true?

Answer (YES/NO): NO